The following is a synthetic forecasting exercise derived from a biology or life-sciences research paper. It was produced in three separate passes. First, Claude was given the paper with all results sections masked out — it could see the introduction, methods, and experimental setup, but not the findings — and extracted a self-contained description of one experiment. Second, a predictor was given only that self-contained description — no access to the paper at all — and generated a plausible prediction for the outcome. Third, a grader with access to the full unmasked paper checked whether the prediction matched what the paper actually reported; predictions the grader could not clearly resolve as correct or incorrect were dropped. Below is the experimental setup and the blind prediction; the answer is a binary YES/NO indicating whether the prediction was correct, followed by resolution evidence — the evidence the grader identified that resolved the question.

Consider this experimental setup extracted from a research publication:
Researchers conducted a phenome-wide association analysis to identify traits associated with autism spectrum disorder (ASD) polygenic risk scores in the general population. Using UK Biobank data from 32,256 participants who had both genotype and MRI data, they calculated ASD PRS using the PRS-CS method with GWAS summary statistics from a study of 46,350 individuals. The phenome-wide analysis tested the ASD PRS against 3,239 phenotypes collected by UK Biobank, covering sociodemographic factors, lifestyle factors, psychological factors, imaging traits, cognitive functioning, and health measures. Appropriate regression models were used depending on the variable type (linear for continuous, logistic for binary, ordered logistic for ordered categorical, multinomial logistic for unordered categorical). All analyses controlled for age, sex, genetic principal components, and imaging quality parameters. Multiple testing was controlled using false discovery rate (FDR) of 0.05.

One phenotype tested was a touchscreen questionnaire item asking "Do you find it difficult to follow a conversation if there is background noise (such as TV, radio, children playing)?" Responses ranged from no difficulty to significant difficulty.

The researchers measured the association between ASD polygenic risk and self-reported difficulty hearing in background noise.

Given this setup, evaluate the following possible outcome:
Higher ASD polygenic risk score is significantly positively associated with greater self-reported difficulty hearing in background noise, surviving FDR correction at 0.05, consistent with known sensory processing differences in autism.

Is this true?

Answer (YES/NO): YES